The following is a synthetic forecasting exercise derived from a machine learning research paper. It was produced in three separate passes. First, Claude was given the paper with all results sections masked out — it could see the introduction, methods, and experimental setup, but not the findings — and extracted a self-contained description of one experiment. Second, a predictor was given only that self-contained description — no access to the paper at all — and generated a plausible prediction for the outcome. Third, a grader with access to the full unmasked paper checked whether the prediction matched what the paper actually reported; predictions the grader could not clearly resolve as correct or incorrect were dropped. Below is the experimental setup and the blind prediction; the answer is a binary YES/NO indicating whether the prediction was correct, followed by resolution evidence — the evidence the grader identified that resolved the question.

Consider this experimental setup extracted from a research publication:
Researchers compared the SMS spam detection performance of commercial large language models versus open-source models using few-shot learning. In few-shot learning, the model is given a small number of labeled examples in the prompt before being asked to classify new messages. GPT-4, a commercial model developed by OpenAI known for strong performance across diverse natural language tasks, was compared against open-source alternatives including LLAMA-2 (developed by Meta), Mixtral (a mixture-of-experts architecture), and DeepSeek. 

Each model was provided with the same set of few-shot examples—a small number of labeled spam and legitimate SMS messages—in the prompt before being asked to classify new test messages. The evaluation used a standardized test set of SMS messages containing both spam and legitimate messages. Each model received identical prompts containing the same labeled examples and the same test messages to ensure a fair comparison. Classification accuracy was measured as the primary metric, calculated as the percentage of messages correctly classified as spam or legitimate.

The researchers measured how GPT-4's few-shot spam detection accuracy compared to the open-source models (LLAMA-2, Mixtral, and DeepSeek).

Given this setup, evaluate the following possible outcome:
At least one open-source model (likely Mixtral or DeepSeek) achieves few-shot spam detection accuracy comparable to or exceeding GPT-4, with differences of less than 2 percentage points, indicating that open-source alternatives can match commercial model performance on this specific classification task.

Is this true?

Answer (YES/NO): NO